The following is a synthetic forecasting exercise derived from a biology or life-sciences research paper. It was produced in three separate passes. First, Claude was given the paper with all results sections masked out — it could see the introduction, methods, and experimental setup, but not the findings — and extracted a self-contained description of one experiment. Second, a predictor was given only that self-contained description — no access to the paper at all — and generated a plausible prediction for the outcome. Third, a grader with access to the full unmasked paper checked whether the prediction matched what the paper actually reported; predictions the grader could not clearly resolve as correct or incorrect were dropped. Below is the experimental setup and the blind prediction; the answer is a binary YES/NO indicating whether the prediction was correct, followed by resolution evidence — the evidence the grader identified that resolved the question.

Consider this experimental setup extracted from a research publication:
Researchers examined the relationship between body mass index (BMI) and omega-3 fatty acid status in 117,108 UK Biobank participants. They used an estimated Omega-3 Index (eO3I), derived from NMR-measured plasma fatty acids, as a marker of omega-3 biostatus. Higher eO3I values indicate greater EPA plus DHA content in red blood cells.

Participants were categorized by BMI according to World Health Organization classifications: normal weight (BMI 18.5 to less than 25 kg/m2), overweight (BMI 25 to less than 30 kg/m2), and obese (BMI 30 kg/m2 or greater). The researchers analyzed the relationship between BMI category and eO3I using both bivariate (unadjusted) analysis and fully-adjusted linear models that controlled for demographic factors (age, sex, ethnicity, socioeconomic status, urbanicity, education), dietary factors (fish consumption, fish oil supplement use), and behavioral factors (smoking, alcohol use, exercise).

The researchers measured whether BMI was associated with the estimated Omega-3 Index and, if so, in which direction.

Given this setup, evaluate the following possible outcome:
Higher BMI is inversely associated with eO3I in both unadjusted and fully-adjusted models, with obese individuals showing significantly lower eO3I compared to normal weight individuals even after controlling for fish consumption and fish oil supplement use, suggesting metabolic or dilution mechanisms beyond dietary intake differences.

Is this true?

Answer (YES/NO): YES